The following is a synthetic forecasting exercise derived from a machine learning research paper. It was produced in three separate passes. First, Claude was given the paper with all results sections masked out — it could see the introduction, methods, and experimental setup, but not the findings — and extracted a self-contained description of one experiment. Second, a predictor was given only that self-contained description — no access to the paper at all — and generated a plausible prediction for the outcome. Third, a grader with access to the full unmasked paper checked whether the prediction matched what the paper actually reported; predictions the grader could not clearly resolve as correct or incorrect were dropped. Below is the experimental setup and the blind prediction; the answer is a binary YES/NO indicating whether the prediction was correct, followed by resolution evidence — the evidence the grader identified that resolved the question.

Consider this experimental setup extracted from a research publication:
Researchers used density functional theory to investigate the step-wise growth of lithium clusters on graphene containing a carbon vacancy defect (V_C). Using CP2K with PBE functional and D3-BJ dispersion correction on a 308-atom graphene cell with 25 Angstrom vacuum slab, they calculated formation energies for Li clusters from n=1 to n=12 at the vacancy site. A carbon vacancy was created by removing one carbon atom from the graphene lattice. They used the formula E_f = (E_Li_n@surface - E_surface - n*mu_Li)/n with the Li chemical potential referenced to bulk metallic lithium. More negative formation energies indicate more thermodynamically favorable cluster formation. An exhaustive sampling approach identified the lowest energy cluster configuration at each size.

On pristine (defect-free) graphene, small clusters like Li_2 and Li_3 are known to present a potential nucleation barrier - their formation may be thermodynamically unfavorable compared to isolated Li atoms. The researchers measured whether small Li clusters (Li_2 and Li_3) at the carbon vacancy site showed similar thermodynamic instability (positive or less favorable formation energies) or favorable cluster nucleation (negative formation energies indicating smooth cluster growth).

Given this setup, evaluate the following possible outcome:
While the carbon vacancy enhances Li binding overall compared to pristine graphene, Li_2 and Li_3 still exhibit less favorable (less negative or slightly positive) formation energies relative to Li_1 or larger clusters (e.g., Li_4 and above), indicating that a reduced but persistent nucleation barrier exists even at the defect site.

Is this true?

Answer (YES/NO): NO